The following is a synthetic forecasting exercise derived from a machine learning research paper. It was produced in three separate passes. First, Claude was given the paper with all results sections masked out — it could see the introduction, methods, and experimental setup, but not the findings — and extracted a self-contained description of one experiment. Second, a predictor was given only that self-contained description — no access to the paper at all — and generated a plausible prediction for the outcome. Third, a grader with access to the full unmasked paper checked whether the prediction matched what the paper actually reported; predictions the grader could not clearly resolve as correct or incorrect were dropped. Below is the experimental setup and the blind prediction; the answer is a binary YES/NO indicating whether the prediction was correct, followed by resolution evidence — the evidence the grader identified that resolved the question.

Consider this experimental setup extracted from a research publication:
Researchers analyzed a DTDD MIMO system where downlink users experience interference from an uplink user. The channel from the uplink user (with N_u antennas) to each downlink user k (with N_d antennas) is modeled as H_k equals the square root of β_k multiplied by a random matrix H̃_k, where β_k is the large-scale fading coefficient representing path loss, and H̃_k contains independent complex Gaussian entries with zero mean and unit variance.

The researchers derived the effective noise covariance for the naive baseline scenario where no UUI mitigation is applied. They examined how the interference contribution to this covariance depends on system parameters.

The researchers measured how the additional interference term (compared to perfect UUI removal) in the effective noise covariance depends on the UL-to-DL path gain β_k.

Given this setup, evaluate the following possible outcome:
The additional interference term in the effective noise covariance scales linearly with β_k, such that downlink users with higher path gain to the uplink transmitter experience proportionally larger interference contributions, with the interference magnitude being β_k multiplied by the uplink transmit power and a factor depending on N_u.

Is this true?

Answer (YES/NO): YES